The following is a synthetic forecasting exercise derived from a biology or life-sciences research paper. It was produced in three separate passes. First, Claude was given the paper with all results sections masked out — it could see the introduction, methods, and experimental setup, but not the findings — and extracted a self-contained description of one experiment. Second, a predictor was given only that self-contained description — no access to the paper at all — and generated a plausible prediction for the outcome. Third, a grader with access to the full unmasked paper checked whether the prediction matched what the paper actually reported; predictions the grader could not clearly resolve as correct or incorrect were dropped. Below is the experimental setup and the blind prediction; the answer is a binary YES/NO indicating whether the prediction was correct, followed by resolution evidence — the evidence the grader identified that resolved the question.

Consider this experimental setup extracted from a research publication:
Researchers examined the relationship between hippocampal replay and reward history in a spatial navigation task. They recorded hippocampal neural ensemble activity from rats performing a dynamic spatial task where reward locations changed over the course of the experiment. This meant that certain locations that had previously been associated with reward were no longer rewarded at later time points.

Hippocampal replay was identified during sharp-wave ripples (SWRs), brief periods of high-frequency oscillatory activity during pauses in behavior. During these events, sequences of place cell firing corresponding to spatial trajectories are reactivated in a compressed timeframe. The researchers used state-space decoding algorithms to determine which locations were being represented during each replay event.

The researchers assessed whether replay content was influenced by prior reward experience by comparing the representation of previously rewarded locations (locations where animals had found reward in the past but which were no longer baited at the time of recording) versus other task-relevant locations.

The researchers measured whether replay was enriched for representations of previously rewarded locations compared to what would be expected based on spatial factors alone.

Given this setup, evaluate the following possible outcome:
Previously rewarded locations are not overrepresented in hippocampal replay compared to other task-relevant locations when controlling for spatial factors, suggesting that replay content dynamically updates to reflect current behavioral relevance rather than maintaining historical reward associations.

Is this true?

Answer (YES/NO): NO